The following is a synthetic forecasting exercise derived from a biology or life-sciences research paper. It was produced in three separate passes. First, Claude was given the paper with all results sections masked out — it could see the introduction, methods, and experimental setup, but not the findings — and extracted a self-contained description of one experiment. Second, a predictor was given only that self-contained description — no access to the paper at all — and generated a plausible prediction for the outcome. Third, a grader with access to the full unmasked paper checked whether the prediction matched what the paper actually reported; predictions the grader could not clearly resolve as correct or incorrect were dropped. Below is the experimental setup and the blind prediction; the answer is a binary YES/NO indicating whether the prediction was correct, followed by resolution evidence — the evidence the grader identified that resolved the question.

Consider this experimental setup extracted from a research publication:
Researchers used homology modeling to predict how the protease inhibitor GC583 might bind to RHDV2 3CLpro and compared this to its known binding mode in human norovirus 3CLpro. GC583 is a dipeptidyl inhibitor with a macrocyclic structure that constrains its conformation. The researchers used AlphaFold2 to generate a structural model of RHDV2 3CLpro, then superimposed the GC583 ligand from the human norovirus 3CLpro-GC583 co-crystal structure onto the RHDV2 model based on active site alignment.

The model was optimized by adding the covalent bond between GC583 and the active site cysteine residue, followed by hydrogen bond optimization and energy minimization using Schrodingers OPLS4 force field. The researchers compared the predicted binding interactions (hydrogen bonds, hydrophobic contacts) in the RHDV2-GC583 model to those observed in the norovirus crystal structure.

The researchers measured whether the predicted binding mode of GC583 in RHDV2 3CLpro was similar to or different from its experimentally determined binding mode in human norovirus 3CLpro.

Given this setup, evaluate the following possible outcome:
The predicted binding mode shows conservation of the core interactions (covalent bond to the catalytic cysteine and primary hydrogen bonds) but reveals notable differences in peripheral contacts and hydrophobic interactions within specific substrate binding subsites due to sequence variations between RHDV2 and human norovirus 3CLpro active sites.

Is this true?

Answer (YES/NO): NO